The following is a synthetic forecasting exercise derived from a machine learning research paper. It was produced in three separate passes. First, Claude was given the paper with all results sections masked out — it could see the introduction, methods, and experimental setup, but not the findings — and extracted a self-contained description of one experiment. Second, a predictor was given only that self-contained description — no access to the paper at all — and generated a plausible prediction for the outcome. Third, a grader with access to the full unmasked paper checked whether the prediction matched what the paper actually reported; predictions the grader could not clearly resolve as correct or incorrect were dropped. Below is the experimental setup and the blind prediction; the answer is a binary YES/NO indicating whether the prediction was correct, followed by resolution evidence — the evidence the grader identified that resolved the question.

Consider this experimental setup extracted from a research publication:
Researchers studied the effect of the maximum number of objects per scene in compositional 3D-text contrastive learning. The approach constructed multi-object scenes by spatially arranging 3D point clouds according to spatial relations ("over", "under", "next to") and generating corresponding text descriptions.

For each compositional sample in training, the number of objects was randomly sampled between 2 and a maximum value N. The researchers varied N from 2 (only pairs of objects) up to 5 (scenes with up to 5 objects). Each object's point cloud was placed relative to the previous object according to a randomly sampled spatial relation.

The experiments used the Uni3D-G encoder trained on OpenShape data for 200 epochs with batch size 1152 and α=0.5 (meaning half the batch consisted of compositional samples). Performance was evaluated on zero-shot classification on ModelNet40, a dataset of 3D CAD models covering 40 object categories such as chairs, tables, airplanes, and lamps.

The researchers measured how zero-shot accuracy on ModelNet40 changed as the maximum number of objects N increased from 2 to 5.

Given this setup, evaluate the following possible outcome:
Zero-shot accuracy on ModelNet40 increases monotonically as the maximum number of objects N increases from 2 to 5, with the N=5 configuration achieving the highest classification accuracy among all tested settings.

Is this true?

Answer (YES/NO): NO